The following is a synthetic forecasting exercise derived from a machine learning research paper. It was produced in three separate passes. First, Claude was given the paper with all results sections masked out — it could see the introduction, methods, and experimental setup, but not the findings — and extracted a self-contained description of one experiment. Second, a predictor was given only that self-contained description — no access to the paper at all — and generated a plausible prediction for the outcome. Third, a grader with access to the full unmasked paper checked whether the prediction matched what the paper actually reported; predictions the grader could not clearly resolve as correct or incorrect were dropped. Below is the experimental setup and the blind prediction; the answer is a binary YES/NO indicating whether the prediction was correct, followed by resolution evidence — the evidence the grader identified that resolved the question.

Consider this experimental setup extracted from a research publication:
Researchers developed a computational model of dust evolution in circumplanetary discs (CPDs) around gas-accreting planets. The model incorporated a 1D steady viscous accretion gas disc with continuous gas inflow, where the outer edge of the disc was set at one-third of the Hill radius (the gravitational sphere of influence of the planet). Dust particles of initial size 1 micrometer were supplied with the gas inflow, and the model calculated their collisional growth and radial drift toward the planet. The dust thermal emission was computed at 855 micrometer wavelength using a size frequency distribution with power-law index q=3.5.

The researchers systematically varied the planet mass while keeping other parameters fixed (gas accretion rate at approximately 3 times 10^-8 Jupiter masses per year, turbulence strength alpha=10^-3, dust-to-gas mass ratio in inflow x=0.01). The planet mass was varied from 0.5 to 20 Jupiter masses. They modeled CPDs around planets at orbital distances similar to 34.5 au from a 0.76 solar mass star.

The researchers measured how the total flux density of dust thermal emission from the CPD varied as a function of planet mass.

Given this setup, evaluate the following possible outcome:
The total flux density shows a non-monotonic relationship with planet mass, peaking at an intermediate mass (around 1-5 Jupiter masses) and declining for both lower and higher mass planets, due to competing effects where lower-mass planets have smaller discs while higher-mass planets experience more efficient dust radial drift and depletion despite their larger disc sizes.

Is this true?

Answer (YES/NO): NO